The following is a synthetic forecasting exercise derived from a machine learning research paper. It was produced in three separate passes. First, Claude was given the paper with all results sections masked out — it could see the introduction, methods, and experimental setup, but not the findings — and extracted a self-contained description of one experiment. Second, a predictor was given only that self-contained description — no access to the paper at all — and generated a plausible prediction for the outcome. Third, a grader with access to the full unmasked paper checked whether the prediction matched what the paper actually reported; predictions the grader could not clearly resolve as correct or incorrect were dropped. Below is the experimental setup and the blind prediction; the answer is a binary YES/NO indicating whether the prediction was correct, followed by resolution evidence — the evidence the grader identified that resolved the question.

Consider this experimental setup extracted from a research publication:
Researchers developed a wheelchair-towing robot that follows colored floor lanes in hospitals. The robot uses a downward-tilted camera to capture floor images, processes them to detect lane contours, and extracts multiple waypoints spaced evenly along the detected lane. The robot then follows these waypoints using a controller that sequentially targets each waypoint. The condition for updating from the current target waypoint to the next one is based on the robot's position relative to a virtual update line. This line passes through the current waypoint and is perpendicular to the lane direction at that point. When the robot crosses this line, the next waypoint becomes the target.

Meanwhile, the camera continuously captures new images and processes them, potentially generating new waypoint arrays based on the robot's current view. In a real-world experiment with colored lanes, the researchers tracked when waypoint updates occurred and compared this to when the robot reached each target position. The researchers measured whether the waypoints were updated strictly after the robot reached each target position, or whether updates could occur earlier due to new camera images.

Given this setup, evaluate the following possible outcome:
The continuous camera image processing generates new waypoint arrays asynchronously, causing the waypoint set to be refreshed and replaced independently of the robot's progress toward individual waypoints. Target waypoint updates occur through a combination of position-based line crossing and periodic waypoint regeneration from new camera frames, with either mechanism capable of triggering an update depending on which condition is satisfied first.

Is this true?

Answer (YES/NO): YES